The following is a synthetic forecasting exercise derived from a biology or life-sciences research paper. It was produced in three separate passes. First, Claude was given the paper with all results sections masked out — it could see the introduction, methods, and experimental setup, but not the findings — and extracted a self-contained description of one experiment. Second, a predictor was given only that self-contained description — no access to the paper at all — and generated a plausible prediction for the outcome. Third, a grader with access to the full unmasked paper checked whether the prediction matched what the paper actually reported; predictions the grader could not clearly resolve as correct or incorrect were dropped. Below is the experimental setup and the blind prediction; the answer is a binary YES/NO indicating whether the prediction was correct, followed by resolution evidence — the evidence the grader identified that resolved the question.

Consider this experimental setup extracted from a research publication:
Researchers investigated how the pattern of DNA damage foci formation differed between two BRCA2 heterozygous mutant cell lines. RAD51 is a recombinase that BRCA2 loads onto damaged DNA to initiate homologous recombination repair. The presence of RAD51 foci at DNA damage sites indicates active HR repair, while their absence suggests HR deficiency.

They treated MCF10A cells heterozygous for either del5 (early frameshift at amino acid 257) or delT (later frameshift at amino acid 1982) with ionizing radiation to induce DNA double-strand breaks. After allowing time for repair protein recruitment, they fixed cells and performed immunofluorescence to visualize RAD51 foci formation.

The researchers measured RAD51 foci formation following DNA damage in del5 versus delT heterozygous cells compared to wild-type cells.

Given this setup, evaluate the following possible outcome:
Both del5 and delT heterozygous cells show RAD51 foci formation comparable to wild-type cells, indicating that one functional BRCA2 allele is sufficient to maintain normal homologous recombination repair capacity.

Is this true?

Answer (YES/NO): NO